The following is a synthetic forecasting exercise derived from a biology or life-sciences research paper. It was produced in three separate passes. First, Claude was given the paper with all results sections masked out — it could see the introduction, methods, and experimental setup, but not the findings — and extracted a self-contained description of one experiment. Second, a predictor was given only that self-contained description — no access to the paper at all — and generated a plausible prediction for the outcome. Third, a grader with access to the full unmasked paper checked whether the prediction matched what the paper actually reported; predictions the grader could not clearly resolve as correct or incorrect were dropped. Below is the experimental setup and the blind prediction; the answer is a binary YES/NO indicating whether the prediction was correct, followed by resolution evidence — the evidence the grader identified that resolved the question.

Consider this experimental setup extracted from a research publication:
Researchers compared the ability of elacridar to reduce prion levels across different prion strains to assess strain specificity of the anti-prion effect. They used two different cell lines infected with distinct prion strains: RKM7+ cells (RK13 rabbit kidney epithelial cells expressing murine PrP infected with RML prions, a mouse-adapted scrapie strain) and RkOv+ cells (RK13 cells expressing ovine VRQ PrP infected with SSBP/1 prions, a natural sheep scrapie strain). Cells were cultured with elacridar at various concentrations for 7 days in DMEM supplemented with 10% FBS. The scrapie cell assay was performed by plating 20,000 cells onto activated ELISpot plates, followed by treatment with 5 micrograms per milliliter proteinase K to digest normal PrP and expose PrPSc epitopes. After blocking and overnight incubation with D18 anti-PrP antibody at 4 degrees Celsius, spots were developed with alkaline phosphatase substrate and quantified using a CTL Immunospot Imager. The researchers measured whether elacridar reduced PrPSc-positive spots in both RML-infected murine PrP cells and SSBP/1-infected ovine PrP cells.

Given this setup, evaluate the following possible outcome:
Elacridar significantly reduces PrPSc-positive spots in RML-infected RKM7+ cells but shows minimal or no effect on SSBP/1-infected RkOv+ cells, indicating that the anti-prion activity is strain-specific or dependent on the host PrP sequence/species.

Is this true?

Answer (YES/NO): NO